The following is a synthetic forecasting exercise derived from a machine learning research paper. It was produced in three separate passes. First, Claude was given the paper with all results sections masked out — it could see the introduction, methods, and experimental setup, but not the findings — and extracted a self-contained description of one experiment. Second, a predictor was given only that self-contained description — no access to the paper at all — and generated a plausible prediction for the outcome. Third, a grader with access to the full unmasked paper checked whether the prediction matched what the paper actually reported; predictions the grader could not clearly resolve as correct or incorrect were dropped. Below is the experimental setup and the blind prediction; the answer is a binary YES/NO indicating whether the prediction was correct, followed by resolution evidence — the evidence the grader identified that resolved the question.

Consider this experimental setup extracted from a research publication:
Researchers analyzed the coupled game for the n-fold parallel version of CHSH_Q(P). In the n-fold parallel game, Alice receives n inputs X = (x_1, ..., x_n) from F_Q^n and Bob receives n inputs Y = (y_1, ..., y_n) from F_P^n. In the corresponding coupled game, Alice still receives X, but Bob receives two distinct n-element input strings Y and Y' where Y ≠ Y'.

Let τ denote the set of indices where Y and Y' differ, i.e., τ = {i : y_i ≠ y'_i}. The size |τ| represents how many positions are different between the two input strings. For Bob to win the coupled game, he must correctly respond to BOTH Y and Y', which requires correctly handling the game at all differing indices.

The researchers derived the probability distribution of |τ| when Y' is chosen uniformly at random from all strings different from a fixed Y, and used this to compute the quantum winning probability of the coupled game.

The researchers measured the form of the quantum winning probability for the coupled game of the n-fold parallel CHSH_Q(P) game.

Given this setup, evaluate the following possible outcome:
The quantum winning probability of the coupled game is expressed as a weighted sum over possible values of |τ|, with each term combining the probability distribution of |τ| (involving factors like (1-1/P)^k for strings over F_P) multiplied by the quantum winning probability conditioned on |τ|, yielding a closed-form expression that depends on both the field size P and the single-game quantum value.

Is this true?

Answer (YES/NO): YES